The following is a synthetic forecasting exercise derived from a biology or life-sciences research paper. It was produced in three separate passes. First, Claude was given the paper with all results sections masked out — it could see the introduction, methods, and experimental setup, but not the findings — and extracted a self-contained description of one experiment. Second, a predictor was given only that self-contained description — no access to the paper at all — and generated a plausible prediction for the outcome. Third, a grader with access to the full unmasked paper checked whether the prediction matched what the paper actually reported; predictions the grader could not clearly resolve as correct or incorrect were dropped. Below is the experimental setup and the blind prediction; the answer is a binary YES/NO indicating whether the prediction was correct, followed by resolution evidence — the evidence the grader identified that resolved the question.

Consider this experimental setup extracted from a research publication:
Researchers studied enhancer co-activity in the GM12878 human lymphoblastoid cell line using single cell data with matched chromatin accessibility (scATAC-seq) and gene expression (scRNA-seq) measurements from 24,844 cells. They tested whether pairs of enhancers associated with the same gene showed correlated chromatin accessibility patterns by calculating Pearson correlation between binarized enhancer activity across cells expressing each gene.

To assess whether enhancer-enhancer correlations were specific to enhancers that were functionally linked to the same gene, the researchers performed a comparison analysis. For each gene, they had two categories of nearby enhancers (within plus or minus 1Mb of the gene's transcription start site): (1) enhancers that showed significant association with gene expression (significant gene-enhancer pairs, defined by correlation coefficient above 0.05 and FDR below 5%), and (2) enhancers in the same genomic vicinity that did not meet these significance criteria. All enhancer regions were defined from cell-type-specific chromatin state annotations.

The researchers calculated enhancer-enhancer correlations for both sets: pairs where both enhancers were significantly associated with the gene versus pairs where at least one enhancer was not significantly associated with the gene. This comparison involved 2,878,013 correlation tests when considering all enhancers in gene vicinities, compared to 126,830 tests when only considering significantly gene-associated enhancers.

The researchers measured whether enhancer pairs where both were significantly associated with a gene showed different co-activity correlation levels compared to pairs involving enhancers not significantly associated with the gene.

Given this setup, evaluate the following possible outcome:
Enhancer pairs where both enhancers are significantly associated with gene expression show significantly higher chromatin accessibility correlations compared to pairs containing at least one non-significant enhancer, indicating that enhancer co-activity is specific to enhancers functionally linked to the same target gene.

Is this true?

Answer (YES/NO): YES